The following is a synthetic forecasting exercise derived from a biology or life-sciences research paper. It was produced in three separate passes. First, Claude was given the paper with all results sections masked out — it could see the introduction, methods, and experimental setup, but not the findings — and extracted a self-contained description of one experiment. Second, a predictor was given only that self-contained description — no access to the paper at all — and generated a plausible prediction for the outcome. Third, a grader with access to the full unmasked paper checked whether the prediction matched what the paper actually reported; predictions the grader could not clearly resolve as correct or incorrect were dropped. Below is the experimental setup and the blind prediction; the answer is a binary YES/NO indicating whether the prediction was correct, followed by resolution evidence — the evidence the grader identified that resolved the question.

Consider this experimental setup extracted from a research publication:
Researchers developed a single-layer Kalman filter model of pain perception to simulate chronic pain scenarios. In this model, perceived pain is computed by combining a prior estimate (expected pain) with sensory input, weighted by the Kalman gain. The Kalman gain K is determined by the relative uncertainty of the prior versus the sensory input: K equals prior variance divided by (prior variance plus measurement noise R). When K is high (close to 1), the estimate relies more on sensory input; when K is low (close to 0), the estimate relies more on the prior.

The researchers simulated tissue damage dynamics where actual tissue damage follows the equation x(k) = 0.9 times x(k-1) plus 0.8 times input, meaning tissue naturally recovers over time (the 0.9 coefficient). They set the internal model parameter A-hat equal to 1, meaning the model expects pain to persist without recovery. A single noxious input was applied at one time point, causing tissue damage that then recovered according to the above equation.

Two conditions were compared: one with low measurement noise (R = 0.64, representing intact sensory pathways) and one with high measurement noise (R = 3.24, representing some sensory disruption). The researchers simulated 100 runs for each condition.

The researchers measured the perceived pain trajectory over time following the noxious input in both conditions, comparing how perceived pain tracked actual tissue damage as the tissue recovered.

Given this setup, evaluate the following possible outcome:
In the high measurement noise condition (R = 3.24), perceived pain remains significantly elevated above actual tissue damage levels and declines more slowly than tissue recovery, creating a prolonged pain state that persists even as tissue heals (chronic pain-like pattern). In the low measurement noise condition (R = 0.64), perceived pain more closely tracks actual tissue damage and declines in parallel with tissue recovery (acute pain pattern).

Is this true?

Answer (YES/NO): YES